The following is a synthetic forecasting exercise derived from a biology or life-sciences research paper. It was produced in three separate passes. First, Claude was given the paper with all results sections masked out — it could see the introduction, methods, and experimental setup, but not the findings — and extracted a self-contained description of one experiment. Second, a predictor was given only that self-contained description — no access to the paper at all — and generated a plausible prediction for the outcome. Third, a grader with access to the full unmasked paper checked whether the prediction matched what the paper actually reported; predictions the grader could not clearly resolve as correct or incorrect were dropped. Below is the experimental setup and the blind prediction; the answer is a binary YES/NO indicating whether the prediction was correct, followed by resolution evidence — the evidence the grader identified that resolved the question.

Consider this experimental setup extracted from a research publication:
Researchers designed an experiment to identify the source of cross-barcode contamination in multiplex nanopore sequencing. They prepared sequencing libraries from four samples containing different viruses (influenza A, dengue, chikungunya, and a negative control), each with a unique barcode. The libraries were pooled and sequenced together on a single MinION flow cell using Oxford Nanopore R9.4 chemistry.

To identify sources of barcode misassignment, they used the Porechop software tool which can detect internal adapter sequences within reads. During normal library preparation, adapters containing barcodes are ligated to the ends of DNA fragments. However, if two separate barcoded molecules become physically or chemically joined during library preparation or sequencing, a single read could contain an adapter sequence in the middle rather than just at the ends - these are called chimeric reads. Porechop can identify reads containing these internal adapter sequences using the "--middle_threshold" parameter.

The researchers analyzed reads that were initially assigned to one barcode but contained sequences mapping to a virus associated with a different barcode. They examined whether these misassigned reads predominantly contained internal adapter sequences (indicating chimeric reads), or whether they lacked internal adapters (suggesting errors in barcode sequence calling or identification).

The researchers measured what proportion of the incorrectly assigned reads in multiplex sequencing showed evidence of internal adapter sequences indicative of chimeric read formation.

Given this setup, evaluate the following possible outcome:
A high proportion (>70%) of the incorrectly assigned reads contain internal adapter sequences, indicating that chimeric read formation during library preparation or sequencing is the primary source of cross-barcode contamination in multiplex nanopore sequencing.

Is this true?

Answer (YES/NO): YES